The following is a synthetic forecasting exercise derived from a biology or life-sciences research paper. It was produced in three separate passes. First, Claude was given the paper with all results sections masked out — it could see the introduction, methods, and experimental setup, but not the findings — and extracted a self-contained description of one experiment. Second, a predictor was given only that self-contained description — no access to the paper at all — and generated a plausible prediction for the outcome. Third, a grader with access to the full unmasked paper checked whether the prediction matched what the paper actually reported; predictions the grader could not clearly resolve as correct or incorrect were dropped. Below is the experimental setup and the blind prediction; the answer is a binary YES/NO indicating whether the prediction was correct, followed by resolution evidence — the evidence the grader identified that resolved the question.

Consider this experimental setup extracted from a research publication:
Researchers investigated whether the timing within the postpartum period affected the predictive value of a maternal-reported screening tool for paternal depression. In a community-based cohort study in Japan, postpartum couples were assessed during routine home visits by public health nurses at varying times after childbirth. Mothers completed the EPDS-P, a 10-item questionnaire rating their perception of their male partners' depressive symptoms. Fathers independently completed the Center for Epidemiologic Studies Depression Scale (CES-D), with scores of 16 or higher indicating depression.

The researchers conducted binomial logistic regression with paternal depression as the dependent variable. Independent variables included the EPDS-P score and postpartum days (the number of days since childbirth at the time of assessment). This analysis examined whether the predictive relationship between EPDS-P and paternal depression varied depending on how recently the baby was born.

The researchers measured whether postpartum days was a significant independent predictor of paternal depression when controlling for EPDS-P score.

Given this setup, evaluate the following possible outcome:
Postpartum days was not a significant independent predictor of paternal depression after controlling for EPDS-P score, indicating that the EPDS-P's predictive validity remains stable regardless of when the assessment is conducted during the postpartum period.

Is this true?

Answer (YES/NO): YES